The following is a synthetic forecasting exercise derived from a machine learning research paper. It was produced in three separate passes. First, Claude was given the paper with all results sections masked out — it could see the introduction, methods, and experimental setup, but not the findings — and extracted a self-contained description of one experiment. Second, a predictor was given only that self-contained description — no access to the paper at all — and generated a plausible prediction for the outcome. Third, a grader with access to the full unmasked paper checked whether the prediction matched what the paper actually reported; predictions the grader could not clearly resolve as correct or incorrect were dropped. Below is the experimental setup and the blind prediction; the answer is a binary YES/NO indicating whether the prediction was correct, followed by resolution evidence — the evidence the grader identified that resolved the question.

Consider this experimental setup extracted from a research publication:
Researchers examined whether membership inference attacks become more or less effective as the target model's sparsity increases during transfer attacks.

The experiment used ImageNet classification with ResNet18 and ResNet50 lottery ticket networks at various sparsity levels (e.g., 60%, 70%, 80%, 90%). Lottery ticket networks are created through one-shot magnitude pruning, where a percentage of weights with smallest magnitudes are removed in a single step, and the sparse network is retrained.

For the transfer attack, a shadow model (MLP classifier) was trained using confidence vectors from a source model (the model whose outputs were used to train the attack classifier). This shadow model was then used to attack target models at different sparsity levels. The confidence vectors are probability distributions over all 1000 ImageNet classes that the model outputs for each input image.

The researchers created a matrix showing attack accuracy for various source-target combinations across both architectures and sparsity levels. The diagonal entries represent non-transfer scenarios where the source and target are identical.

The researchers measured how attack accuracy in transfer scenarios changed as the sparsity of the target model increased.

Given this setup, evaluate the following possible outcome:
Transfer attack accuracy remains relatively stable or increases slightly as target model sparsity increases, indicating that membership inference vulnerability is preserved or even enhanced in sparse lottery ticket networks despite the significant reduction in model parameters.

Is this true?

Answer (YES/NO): NO